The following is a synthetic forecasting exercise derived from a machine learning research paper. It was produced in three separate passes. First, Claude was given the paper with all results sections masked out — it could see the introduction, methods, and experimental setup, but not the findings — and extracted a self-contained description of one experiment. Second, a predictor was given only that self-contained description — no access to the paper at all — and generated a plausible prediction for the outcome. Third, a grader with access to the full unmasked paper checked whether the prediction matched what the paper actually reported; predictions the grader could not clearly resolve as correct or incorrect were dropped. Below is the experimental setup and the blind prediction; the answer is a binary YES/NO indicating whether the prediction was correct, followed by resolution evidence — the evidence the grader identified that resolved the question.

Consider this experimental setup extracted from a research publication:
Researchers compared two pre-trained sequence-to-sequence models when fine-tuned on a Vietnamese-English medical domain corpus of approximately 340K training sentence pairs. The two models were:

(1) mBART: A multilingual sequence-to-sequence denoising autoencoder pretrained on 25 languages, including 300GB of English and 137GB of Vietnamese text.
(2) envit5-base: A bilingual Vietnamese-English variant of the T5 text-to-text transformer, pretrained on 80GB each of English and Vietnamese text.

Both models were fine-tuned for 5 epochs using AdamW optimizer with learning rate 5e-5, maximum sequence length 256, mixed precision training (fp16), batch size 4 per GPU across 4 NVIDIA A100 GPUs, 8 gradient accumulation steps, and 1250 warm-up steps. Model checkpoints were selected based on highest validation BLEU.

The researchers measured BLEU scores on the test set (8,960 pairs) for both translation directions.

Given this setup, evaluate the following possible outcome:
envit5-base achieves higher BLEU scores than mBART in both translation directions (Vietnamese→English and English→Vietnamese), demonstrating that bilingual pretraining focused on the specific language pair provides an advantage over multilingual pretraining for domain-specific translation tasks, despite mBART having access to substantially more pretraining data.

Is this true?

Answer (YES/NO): NO